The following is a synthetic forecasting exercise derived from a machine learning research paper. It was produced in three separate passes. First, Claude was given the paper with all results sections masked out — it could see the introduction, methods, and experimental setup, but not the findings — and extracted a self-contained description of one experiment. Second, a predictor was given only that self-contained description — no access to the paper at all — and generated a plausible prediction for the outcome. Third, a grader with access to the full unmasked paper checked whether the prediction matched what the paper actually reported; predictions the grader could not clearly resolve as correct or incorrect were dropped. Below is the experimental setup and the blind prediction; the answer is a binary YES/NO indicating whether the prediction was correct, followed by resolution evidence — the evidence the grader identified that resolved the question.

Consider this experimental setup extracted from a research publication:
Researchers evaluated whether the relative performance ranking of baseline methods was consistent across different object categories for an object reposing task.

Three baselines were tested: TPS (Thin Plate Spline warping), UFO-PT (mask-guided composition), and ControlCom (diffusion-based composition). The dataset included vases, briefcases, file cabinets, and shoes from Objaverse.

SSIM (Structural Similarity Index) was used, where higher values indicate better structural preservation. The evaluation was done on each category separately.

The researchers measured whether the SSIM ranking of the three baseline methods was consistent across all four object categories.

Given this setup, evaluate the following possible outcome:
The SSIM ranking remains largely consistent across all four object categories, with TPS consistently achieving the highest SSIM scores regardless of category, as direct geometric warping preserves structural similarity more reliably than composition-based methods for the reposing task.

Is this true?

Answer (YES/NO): YES